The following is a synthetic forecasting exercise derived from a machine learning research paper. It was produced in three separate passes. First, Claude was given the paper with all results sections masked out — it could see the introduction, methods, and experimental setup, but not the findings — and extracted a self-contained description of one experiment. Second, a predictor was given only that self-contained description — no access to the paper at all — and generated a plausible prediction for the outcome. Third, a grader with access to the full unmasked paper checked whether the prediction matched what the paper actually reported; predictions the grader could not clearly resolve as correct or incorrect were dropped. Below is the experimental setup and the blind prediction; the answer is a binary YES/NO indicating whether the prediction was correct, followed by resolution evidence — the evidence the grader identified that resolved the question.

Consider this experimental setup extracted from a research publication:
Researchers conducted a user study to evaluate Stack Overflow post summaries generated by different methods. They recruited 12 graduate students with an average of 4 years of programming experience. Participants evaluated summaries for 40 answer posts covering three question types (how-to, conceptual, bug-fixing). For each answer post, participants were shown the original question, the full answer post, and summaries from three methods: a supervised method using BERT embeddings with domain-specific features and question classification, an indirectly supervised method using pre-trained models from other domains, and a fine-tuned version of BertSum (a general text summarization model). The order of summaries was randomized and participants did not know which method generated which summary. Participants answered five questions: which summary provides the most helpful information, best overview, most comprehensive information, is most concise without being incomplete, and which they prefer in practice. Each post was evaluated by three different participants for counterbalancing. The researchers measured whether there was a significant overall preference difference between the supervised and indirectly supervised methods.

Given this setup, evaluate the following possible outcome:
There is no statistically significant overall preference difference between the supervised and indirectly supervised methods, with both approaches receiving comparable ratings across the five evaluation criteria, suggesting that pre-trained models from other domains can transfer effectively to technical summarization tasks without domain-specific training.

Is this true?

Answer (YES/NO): NO